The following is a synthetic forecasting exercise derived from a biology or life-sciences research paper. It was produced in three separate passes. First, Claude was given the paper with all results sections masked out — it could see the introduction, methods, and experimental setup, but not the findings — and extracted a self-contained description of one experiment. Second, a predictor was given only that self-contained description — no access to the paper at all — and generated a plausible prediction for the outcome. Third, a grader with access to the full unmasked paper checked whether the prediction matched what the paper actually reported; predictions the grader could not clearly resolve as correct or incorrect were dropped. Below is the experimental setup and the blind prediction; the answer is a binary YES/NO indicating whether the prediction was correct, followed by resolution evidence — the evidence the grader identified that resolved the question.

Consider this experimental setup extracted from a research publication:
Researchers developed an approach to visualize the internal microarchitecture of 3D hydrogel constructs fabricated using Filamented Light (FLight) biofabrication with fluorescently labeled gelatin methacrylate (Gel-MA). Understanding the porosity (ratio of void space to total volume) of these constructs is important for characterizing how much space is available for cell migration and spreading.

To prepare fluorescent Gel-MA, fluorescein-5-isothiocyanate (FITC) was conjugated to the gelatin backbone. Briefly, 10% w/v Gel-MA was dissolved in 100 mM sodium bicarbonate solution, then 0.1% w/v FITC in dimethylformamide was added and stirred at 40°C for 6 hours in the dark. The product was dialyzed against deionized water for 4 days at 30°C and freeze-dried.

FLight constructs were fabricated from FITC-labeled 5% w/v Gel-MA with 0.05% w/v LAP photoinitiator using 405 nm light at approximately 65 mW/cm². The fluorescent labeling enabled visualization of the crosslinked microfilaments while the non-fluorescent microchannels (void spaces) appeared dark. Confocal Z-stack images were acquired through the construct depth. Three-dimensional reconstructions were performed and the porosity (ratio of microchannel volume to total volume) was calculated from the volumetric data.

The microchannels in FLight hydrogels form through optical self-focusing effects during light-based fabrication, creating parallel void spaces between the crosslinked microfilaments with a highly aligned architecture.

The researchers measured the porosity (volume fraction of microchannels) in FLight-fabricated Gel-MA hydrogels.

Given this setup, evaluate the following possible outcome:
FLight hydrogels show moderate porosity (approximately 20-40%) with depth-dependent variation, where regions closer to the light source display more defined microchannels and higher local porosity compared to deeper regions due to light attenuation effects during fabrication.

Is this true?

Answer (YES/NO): NO